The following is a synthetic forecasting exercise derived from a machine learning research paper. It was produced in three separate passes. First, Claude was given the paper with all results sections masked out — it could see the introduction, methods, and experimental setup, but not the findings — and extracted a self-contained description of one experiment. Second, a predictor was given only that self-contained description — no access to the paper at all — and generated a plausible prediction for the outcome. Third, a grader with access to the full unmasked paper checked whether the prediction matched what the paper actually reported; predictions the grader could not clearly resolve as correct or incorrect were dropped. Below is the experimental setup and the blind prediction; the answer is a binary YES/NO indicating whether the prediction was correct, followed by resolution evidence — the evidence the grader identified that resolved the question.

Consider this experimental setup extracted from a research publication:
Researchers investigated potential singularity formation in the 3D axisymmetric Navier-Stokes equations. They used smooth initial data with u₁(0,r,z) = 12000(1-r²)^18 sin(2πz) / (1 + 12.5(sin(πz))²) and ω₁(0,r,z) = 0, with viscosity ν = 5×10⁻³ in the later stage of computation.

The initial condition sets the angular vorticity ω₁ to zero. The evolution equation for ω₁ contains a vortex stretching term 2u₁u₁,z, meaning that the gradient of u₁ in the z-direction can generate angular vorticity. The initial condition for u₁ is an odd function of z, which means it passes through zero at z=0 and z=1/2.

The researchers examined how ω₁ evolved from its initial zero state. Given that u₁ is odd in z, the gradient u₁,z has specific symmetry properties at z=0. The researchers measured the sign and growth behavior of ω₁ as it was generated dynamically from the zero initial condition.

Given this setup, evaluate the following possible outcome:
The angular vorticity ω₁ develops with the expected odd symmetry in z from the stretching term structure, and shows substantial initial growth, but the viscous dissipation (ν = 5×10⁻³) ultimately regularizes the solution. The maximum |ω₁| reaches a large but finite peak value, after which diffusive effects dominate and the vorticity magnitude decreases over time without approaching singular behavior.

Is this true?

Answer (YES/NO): NO